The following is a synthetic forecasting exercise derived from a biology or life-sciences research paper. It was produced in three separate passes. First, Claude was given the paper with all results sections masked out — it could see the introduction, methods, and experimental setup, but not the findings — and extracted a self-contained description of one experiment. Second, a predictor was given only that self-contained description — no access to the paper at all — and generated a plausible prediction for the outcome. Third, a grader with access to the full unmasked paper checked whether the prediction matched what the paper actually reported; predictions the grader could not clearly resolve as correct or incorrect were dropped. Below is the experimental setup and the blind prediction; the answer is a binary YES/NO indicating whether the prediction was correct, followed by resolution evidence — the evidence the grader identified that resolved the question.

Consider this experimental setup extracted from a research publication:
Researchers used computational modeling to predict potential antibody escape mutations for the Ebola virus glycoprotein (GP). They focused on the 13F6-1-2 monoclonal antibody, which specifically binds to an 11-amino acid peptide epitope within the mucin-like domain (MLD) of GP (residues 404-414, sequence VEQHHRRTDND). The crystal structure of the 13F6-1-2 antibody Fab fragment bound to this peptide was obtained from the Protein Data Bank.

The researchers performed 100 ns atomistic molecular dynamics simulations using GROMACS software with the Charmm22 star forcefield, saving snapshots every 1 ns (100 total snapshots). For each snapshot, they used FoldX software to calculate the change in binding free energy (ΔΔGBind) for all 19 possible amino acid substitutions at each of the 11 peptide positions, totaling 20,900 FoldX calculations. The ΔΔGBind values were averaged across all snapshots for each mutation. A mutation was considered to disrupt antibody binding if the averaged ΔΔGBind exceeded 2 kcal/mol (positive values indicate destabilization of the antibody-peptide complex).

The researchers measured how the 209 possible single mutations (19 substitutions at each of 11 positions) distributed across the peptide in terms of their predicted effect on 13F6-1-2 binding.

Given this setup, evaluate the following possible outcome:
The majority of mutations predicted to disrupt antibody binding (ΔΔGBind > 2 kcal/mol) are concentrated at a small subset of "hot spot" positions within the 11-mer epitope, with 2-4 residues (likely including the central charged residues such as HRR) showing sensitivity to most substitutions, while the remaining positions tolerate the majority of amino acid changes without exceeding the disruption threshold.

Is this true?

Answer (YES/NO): NO